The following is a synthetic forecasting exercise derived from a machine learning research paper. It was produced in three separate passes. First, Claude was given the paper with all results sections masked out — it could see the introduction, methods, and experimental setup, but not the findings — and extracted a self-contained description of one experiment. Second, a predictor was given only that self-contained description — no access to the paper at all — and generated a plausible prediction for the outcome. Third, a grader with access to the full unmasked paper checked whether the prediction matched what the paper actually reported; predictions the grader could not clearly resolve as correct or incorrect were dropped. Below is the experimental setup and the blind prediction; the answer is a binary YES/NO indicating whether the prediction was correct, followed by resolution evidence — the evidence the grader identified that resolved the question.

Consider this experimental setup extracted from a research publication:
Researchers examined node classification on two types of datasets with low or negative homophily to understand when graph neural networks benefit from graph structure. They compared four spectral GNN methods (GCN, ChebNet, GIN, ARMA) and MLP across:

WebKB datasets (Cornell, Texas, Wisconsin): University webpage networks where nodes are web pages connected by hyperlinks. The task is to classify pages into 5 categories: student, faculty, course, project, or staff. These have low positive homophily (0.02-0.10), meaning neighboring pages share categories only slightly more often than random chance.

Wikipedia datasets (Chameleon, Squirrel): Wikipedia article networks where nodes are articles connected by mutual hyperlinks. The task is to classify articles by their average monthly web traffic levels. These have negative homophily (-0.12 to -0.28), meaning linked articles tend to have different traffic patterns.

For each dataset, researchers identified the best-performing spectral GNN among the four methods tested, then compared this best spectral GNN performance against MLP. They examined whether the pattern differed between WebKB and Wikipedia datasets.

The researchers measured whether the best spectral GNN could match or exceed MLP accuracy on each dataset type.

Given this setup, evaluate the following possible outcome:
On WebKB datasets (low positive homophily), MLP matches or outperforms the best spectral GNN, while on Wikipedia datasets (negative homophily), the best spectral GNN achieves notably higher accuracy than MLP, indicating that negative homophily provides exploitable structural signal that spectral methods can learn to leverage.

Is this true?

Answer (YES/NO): YES